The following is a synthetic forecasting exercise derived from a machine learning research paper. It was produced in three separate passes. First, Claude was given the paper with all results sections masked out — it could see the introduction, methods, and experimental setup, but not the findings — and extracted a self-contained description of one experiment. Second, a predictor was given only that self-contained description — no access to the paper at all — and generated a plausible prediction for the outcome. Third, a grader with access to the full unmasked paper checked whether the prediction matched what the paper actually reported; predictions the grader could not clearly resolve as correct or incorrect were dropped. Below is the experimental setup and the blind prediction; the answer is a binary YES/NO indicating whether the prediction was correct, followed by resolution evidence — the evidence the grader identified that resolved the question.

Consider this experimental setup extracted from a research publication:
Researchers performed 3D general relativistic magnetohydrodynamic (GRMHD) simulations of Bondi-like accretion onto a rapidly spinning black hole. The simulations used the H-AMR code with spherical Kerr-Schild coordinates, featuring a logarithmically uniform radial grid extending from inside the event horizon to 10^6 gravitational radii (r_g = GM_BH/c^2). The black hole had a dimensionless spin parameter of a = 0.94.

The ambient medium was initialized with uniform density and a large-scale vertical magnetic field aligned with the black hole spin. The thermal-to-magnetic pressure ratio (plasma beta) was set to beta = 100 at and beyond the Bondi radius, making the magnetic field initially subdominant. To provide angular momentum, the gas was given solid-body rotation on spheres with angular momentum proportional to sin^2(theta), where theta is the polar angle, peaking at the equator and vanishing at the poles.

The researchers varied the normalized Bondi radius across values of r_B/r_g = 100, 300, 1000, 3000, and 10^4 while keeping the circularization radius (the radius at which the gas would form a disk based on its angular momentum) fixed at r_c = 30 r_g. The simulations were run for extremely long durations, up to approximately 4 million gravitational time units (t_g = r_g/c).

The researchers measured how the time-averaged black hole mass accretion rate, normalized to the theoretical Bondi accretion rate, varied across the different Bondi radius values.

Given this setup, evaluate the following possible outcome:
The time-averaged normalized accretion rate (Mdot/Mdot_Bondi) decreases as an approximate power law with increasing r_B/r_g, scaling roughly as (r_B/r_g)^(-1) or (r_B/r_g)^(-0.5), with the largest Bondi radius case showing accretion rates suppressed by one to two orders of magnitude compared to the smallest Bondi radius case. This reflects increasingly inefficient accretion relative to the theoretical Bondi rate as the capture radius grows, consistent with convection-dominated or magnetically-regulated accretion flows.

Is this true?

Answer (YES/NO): NO